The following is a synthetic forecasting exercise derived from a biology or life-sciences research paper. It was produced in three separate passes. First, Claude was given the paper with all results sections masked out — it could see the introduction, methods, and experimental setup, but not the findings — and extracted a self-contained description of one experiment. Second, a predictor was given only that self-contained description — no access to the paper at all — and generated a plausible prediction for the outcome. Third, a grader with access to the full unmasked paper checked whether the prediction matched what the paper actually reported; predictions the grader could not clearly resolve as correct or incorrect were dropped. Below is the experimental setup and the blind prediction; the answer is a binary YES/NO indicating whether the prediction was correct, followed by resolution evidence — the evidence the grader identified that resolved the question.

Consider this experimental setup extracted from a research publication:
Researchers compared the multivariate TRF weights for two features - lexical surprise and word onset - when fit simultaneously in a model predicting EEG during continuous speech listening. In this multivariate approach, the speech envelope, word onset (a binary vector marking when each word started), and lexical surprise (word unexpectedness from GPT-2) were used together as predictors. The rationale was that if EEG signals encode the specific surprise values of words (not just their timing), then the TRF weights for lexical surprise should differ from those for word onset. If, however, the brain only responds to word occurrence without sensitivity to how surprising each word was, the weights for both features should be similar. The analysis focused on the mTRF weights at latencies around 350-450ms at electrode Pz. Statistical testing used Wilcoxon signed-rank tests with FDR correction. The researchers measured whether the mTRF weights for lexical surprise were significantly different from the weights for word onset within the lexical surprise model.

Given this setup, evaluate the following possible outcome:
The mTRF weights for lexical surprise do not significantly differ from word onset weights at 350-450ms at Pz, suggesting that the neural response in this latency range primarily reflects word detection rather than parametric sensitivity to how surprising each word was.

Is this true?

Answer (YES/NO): NO